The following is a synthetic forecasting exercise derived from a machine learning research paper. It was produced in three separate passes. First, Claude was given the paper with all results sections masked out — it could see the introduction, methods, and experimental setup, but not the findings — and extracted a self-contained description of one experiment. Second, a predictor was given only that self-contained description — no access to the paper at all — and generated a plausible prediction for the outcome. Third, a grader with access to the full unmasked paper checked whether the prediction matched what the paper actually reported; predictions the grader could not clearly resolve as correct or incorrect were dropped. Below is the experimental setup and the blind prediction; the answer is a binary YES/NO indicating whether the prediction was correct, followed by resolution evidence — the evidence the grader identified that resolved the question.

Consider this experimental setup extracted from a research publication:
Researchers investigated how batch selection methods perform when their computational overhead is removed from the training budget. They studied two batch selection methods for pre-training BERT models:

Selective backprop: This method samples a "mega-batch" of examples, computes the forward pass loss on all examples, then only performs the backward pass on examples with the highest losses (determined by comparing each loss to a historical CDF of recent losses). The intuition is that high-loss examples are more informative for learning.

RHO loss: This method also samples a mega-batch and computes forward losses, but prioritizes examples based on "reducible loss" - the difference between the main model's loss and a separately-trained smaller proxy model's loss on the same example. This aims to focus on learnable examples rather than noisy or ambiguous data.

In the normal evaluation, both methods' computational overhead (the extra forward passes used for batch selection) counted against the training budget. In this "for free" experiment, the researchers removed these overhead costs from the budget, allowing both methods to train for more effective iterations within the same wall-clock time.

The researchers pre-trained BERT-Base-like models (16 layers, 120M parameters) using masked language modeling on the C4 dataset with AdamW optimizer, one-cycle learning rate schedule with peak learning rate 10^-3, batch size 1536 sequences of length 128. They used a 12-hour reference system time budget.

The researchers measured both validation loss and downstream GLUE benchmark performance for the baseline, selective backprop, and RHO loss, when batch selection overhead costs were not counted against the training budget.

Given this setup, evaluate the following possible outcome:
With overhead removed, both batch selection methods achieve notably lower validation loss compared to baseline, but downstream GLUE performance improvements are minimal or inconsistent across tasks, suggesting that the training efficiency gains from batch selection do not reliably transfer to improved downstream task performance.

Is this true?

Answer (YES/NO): NO